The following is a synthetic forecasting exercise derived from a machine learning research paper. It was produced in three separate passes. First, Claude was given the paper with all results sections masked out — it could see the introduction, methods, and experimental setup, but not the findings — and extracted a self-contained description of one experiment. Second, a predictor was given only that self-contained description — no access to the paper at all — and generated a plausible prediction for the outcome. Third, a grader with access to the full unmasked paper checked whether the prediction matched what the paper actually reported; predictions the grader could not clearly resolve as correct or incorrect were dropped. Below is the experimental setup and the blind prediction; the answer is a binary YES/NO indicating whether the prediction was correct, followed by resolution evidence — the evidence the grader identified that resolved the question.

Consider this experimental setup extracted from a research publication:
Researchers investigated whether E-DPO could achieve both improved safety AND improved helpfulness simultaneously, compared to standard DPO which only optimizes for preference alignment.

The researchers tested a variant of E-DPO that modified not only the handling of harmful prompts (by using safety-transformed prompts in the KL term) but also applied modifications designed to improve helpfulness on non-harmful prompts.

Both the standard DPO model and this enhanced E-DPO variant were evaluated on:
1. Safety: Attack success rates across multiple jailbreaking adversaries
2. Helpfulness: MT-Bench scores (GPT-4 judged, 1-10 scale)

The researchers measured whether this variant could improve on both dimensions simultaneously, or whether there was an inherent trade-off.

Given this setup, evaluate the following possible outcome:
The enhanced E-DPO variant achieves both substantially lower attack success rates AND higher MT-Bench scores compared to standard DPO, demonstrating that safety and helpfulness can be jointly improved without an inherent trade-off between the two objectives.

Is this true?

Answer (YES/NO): NO